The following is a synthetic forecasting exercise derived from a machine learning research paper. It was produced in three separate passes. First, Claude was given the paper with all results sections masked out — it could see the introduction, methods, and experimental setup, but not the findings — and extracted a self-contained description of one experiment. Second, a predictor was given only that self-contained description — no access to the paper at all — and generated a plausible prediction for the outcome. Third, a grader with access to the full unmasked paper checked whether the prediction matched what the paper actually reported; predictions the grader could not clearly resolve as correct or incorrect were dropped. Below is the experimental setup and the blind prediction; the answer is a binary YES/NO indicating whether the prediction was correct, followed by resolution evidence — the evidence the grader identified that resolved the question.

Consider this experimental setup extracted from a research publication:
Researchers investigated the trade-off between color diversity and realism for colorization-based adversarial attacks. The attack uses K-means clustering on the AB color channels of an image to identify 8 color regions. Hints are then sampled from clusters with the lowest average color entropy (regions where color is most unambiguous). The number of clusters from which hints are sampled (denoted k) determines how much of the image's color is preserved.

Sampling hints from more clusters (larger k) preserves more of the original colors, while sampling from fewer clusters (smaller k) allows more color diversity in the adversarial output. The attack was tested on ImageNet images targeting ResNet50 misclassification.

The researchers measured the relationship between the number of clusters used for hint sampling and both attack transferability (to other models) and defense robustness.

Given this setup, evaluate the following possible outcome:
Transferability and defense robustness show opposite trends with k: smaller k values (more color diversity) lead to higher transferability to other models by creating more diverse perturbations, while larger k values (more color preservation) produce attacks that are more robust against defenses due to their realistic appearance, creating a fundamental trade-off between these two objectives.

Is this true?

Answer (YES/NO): NO